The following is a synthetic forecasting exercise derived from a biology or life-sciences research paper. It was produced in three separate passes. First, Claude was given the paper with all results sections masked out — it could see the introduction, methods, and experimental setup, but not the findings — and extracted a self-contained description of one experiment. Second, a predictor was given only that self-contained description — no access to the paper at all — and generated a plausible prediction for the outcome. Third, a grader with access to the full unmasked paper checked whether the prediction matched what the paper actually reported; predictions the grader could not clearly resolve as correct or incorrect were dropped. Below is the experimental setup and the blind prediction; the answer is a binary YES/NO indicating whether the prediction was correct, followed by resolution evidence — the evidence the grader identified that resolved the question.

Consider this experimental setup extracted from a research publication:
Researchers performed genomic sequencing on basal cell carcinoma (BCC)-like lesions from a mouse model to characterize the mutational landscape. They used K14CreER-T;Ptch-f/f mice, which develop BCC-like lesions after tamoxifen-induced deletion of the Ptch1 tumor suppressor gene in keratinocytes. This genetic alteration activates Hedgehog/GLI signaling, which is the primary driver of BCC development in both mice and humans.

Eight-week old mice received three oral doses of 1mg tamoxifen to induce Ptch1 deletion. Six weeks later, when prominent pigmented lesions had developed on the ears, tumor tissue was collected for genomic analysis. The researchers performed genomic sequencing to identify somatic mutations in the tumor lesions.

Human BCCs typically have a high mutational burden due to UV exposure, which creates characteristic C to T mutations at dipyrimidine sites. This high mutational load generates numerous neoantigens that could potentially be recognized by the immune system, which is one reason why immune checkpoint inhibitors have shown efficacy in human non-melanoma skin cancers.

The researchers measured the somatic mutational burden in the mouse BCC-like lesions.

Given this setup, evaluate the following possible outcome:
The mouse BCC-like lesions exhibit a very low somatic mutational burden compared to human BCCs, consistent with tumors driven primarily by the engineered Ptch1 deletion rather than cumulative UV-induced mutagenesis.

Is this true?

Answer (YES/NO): YES